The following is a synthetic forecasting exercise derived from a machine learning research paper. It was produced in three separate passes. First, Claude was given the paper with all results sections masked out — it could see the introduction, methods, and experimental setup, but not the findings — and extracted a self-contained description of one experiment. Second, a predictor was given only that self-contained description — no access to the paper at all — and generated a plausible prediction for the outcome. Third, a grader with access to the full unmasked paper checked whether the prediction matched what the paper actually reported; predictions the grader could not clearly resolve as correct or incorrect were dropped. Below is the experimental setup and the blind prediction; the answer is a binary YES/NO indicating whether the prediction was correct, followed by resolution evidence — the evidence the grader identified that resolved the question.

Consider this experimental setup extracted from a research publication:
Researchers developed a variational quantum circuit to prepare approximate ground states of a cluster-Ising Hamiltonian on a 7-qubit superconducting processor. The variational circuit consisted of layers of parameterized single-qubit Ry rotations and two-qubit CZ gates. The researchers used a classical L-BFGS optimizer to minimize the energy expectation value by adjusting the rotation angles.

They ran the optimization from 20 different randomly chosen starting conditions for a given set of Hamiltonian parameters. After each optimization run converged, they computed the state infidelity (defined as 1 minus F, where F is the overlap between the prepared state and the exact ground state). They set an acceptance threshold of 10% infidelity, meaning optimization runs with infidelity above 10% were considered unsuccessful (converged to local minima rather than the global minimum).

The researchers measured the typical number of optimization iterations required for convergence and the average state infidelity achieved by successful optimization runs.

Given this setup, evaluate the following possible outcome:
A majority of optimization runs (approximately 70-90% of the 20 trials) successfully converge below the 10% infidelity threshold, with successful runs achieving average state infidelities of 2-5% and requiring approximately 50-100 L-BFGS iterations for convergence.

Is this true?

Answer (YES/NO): NO